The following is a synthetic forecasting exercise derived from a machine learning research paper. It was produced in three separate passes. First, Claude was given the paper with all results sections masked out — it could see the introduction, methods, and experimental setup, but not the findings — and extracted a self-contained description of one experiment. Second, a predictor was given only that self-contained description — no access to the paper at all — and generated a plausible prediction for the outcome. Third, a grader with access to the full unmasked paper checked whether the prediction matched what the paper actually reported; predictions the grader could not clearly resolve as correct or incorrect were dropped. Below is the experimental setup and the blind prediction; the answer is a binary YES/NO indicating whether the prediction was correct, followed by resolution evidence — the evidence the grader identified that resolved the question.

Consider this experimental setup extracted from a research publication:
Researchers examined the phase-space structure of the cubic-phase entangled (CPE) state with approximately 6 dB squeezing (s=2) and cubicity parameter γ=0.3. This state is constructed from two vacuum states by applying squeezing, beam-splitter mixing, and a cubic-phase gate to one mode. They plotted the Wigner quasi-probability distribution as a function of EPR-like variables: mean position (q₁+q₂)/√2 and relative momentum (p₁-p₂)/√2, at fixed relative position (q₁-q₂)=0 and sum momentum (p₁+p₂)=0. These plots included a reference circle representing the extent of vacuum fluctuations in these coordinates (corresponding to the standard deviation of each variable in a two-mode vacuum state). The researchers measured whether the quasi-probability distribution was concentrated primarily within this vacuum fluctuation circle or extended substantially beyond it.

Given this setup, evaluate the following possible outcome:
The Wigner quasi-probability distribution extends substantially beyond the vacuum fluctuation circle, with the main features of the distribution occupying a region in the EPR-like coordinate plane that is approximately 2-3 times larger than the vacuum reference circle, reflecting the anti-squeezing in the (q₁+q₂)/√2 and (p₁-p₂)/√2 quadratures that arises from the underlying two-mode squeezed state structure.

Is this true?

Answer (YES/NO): NO